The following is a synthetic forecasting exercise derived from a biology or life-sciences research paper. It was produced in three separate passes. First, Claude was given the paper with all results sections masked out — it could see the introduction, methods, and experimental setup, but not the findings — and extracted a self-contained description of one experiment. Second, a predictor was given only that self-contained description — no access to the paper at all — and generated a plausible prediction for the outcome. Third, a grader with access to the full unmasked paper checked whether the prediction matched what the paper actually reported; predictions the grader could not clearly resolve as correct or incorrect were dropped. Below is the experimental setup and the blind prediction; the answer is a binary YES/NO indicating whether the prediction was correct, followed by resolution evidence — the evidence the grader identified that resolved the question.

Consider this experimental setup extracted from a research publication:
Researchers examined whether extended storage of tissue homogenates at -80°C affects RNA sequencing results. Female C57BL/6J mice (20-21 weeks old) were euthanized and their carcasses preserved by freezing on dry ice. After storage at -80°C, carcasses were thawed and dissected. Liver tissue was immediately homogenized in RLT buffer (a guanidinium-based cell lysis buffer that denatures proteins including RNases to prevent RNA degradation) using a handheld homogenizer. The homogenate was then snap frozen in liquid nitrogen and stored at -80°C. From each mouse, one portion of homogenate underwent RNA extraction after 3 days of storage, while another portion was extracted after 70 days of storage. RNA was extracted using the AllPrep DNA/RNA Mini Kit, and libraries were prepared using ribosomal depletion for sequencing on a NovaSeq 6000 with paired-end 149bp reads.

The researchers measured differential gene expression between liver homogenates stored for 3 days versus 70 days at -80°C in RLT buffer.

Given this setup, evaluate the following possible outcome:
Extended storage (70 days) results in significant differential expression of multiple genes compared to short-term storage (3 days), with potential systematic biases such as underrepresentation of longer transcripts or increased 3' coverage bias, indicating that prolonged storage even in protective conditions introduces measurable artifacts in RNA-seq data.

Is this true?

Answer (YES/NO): NO